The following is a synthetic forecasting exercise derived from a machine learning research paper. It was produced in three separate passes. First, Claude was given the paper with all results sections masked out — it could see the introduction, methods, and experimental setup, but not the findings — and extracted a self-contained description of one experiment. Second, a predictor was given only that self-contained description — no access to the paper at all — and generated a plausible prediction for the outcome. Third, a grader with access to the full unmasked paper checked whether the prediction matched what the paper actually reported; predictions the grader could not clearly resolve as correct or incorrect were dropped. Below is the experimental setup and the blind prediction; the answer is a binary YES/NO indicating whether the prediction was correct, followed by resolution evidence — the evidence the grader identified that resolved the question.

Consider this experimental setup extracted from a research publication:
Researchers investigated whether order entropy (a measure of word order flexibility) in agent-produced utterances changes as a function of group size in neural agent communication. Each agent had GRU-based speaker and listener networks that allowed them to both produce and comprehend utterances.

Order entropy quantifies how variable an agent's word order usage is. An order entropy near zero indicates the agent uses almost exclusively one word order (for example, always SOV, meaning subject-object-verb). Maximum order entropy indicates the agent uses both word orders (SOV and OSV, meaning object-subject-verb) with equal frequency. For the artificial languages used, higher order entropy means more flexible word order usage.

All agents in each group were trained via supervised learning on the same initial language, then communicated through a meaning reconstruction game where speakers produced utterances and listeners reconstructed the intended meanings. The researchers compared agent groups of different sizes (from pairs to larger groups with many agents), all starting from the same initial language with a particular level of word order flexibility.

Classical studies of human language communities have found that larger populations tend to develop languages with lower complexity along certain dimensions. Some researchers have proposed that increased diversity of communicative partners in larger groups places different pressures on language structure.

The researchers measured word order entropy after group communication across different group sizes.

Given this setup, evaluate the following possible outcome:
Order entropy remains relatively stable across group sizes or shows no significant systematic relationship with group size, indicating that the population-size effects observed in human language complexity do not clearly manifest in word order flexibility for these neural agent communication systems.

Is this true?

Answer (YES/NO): NO